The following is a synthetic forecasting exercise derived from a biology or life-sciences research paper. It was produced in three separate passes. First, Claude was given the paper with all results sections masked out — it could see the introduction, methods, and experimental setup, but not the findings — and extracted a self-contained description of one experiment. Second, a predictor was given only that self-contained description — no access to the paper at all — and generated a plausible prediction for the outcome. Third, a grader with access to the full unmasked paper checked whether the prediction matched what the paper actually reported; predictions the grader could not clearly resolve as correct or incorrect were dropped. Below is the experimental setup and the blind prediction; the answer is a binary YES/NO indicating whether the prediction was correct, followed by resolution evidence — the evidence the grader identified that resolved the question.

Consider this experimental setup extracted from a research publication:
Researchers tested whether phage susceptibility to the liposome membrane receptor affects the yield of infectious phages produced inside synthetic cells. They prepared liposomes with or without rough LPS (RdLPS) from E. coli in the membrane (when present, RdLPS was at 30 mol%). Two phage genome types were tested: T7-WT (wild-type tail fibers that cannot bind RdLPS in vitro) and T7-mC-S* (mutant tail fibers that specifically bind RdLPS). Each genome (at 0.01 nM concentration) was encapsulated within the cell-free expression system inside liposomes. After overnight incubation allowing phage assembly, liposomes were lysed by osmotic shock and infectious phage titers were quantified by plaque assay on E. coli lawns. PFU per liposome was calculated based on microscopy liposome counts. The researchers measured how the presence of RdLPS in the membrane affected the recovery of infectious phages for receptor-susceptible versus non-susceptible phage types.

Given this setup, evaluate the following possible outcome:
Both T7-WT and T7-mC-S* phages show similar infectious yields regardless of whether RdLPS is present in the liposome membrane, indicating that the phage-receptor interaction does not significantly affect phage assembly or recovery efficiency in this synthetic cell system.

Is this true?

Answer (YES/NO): NO